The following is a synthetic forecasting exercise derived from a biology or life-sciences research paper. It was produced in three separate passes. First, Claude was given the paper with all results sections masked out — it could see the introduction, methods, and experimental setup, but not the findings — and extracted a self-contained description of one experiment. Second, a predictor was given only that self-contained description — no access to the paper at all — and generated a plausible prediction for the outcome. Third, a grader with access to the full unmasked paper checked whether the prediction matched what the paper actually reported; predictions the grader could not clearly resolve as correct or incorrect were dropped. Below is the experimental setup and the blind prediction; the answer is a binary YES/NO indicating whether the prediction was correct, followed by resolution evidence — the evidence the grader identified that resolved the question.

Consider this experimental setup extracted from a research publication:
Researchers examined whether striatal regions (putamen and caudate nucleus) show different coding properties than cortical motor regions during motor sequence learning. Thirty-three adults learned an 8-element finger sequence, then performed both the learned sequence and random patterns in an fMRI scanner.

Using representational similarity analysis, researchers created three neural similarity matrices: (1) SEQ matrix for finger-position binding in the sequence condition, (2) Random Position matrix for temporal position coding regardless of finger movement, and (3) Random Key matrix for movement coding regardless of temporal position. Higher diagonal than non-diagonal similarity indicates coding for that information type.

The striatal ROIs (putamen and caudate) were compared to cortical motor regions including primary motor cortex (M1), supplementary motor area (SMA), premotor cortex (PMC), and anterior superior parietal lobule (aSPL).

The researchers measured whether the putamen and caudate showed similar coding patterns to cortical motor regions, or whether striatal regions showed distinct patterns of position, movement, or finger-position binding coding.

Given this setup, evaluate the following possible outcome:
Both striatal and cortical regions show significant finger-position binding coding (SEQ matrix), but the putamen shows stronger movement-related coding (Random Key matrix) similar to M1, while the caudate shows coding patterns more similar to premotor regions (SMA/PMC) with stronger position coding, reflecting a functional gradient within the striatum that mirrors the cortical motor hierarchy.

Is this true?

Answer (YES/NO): NO